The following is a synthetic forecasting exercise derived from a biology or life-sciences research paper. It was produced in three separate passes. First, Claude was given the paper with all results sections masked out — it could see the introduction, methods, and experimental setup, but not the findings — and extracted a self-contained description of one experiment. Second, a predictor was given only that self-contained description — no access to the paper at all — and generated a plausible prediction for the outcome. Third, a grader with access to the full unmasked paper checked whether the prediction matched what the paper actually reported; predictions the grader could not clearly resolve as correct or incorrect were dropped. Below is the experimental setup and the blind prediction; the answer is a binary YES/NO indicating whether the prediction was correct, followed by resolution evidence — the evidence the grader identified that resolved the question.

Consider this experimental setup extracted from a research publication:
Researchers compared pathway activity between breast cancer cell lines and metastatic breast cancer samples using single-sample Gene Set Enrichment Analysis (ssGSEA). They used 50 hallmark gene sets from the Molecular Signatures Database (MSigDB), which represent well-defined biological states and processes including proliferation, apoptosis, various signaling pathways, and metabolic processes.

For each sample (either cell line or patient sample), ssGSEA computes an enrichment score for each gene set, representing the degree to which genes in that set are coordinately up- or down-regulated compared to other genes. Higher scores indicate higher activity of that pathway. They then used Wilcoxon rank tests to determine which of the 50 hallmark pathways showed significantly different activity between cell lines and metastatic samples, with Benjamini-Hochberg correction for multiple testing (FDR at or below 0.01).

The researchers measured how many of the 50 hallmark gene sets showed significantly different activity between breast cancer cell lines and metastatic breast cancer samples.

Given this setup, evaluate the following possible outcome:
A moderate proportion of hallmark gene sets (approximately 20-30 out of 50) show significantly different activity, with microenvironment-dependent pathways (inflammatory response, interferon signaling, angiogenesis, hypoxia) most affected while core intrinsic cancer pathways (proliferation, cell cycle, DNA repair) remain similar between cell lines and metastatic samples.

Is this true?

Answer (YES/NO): NO